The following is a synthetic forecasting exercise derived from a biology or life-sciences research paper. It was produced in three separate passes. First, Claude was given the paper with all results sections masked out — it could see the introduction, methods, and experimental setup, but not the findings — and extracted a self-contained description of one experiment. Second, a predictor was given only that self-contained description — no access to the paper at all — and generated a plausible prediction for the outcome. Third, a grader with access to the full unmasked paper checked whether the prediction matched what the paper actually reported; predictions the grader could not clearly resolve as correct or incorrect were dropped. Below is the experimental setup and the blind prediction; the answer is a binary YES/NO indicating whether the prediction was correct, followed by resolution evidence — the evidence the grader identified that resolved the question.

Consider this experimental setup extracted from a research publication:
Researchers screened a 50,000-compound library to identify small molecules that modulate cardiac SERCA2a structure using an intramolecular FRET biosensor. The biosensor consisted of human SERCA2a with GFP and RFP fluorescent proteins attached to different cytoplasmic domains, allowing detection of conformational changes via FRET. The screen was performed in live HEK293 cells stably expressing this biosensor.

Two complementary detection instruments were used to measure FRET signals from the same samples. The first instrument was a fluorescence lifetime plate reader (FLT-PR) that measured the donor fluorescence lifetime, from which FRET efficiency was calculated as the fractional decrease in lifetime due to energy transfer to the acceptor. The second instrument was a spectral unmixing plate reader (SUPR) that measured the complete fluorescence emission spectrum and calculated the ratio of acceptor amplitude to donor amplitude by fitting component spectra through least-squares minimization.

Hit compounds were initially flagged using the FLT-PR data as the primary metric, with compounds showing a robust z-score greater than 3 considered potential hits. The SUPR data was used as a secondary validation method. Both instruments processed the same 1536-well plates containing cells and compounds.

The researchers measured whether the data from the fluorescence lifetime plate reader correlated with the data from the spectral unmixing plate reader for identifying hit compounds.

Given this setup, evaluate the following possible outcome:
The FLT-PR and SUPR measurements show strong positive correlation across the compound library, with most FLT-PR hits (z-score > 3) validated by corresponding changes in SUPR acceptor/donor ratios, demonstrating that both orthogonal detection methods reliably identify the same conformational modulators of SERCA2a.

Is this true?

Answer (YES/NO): YES